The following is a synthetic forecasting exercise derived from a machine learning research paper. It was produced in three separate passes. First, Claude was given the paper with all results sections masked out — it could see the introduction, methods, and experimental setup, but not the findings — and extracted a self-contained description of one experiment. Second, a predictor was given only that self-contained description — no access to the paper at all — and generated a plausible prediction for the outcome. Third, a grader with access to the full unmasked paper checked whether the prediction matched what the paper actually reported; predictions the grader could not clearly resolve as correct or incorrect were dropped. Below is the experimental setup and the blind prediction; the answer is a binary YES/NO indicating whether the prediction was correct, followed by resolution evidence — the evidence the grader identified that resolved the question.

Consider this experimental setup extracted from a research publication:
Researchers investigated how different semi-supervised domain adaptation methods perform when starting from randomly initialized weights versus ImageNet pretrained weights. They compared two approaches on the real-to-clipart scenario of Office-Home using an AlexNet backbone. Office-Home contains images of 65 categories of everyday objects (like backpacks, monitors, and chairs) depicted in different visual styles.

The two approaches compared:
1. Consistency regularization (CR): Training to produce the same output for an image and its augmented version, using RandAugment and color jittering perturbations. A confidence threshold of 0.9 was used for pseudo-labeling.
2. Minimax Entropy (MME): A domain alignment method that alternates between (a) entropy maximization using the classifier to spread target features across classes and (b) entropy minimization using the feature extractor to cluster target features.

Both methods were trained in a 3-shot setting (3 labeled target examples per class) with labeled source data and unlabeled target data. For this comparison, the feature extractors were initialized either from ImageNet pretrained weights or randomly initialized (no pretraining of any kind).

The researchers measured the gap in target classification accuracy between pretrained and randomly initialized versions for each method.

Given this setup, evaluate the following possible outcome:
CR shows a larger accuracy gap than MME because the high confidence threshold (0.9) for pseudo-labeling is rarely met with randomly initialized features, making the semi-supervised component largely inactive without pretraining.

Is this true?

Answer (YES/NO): NO